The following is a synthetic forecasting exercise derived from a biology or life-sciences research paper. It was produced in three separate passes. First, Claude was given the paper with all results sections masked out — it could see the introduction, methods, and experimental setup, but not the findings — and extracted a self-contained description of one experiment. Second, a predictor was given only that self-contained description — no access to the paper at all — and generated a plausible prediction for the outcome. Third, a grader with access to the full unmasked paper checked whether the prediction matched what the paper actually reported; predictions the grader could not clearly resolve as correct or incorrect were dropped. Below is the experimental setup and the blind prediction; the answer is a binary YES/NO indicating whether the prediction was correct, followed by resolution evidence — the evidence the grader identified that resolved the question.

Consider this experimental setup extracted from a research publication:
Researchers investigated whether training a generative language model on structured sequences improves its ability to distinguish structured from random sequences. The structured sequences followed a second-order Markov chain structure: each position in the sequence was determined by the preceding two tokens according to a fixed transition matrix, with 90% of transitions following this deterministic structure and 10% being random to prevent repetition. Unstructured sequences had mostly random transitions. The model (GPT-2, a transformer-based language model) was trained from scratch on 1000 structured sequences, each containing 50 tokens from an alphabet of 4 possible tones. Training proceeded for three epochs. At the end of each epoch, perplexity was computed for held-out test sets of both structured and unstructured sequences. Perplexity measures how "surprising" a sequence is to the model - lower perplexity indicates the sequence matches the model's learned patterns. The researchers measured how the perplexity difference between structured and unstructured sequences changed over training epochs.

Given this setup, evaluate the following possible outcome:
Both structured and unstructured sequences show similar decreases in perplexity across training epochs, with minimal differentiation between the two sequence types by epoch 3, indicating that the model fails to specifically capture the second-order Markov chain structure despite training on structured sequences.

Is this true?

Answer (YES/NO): NO